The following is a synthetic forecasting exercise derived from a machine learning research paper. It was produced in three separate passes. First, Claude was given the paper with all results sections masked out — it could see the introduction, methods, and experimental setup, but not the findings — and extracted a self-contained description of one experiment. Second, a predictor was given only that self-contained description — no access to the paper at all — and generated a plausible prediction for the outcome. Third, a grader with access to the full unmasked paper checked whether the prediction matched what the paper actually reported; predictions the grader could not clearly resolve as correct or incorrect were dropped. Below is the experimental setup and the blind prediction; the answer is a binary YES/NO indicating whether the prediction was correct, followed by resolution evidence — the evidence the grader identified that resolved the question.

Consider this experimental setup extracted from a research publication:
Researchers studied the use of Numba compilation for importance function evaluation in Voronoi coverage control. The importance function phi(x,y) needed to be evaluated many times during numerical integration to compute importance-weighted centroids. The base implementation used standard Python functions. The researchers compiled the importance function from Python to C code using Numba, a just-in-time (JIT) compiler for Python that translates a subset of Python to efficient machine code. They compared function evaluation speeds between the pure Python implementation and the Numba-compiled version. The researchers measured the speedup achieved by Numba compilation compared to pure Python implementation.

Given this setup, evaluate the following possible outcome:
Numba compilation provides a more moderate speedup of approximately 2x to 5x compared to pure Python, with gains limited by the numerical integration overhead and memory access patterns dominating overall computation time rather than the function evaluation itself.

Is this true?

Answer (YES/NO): NO